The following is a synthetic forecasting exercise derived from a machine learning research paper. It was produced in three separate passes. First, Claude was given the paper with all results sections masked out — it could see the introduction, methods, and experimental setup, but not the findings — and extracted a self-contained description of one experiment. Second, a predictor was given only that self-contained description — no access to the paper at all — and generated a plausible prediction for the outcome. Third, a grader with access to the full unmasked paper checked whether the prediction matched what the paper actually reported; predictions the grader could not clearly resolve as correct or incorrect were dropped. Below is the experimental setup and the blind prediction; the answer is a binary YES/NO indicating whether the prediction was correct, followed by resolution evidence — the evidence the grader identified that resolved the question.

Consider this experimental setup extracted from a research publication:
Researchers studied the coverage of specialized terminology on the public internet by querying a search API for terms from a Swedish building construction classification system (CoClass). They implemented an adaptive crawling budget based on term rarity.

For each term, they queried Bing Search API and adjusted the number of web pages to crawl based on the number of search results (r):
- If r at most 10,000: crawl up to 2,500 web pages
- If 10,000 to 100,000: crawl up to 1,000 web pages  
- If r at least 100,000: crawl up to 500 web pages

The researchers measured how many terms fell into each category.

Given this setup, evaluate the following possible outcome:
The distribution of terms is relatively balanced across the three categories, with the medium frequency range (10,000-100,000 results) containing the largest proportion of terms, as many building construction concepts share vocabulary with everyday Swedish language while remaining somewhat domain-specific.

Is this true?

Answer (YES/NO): NO